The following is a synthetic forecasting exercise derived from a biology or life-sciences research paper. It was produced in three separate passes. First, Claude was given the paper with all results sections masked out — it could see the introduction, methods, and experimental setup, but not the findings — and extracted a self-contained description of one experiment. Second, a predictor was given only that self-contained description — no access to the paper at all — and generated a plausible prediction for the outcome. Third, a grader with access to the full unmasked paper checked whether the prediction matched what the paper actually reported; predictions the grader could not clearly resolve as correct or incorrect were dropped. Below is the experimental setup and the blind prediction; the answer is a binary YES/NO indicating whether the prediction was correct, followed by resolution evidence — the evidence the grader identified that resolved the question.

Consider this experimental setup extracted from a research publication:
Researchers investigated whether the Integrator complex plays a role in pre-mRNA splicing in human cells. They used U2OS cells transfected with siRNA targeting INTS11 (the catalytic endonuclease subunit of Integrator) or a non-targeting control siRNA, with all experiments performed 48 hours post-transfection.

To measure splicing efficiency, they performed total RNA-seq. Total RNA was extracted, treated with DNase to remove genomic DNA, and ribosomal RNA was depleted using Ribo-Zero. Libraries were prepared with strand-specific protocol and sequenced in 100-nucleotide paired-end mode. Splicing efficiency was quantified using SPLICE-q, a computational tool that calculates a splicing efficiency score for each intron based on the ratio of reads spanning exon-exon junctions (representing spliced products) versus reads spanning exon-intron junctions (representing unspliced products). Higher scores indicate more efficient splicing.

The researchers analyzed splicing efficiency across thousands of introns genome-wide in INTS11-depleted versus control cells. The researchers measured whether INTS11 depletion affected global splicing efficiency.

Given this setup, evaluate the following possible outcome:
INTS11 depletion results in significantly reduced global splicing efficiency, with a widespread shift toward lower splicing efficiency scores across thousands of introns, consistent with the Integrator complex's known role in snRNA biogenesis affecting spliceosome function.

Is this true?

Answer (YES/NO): NO